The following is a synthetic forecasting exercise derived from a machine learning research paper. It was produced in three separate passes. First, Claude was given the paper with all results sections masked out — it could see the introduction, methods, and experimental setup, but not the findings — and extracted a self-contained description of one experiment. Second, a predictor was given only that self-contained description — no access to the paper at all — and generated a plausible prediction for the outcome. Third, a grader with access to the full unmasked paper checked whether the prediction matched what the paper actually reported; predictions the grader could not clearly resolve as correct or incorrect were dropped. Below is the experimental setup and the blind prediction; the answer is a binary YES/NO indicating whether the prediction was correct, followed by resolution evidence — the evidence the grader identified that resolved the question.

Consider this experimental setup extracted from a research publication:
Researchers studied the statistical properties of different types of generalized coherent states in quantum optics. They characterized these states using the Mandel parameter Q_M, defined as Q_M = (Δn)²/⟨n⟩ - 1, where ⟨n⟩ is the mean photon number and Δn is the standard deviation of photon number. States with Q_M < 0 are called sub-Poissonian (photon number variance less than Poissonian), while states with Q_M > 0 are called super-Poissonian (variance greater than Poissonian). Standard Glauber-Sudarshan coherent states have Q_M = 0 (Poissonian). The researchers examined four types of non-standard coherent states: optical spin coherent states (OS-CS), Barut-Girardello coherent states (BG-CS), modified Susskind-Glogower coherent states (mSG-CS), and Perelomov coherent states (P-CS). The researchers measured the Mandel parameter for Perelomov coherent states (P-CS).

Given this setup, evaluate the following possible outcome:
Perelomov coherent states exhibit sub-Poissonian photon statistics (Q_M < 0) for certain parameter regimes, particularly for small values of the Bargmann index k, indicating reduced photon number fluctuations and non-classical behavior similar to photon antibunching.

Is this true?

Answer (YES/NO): NO